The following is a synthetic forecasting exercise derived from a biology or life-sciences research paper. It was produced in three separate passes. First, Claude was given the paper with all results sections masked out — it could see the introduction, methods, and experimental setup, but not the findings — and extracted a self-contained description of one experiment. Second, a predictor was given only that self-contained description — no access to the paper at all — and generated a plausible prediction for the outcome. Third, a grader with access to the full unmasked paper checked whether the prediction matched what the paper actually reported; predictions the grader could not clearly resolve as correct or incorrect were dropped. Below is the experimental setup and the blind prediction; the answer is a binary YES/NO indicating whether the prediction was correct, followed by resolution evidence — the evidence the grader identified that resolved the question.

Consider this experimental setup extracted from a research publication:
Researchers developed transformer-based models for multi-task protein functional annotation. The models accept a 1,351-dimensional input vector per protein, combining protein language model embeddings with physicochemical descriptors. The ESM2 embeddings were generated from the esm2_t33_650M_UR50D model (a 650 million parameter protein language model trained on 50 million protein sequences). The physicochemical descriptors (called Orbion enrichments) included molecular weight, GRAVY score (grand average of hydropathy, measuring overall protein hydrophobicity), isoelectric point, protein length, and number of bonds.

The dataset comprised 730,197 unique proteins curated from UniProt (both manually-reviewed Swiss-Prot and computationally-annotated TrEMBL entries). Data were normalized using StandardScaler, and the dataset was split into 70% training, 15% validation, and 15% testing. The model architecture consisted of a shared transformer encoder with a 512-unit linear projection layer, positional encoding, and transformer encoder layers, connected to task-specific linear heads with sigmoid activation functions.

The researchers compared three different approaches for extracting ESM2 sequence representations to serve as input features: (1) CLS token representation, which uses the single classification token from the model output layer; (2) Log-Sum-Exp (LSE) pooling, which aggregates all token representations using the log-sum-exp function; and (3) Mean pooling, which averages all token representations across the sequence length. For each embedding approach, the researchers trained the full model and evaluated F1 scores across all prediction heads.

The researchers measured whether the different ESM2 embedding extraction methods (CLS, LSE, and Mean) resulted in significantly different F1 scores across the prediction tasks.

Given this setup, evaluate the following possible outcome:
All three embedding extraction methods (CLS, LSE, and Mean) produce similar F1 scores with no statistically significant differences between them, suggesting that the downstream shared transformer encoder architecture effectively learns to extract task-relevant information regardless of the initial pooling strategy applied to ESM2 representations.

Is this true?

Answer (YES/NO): YES